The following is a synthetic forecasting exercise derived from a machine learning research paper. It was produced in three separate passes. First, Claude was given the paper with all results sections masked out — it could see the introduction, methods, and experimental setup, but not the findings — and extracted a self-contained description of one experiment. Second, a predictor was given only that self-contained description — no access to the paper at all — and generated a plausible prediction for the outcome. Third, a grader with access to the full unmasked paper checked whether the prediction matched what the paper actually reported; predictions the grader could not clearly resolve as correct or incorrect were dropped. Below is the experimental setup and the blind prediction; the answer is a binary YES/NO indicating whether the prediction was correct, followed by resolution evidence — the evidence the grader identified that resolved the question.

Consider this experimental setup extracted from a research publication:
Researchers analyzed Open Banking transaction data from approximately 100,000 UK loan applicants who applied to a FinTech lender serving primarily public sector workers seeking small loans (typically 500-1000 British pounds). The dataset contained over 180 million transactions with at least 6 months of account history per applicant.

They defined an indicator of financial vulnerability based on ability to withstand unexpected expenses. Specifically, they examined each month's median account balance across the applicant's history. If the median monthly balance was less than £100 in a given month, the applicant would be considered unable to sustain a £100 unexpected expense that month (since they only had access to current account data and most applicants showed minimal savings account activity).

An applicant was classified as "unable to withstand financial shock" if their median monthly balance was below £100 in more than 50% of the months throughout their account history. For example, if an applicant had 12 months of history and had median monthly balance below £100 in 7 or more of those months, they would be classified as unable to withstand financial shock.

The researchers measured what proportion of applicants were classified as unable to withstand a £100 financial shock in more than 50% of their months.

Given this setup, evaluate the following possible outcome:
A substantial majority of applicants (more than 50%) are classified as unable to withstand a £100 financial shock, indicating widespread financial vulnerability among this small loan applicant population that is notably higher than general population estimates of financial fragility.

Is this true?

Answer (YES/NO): NO